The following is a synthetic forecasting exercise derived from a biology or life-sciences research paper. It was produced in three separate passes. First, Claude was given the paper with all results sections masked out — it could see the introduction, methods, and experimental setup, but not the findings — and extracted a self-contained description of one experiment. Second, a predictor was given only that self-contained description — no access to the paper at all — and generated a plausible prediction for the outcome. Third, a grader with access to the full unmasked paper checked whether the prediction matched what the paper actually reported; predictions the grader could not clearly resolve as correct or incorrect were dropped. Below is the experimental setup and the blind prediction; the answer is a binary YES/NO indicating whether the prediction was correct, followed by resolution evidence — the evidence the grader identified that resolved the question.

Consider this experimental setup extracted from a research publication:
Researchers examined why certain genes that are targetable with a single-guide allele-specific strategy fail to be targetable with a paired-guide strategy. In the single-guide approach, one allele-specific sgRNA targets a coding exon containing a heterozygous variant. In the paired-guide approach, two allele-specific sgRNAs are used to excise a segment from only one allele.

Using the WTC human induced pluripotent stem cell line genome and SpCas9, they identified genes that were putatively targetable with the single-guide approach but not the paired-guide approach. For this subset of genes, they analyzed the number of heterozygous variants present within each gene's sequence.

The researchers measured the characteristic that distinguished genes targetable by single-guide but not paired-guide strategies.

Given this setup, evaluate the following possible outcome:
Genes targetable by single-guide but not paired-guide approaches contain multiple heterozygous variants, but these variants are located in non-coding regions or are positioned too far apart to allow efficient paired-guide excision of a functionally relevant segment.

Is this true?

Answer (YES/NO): NO